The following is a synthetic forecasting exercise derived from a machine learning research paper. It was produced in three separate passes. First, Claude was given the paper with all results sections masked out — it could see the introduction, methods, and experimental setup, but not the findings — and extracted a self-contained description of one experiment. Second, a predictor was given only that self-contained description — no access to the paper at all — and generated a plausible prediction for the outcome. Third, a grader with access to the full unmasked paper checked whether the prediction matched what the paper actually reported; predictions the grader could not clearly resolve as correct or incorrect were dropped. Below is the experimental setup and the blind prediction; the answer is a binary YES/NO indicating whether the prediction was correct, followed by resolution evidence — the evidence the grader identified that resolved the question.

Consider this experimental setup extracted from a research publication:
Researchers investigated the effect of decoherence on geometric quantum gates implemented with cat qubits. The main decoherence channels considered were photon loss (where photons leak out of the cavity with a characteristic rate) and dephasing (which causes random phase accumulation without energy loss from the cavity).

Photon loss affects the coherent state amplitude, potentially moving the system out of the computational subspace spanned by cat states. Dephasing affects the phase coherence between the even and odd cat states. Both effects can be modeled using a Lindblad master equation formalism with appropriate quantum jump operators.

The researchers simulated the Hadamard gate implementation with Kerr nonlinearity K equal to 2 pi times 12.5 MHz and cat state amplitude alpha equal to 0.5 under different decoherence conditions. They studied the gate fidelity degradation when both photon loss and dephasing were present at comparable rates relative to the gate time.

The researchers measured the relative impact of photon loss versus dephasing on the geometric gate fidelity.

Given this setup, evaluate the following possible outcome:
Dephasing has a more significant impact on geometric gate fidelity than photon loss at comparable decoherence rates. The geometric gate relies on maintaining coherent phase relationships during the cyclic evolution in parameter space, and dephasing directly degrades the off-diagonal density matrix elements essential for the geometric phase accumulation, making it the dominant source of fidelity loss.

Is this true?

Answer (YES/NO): NO